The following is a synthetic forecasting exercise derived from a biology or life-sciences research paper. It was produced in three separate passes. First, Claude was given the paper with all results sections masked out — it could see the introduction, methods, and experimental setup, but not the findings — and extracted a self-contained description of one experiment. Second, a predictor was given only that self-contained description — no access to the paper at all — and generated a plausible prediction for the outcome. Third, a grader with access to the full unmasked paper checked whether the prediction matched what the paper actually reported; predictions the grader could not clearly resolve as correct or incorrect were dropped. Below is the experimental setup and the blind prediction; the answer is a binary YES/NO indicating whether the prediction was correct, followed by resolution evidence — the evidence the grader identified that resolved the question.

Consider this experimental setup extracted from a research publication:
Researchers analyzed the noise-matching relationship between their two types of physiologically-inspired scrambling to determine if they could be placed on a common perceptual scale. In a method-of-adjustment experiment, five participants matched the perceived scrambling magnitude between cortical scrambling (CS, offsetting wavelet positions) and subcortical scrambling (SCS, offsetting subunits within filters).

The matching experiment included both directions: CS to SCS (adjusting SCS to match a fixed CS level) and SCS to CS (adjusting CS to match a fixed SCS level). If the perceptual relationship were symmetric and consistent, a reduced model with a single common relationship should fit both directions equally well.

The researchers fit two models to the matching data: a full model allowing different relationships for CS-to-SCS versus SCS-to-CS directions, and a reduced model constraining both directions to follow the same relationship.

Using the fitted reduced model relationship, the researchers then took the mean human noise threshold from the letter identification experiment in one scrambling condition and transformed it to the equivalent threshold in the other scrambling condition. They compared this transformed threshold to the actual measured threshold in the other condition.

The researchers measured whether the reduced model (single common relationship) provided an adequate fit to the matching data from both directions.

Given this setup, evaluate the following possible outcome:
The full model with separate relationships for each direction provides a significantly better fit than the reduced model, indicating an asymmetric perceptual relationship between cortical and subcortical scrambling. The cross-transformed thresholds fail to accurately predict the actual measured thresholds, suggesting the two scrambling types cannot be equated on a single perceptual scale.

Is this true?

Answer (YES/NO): YES